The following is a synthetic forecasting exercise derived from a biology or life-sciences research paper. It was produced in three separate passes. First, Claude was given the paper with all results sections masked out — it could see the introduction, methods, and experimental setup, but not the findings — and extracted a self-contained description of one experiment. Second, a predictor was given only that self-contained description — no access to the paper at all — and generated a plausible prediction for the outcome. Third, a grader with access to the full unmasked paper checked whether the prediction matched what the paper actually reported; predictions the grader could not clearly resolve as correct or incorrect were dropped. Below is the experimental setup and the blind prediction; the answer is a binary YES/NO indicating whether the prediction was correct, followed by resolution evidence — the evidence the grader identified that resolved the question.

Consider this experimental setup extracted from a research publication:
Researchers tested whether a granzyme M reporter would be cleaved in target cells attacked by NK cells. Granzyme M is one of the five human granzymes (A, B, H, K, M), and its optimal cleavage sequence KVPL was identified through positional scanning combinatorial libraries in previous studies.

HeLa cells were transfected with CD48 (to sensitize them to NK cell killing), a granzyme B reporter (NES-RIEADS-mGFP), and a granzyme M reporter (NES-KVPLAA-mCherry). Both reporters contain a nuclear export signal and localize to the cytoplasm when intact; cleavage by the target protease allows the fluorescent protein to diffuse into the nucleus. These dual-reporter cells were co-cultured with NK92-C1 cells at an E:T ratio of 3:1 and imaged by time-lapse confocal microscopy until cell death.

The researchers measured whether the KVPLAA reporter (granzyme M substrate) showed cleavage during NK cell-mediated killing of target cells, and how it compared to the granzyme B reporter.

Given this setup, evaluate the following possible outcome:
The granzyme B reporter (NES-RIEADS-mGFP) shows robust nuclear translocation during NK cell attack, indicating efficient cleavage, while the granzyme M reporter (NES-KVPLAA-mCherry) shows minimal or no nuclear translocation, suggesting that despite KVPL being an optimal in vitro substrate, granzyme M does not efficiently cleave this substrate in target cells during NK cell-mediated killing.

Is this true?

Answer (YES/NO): YES